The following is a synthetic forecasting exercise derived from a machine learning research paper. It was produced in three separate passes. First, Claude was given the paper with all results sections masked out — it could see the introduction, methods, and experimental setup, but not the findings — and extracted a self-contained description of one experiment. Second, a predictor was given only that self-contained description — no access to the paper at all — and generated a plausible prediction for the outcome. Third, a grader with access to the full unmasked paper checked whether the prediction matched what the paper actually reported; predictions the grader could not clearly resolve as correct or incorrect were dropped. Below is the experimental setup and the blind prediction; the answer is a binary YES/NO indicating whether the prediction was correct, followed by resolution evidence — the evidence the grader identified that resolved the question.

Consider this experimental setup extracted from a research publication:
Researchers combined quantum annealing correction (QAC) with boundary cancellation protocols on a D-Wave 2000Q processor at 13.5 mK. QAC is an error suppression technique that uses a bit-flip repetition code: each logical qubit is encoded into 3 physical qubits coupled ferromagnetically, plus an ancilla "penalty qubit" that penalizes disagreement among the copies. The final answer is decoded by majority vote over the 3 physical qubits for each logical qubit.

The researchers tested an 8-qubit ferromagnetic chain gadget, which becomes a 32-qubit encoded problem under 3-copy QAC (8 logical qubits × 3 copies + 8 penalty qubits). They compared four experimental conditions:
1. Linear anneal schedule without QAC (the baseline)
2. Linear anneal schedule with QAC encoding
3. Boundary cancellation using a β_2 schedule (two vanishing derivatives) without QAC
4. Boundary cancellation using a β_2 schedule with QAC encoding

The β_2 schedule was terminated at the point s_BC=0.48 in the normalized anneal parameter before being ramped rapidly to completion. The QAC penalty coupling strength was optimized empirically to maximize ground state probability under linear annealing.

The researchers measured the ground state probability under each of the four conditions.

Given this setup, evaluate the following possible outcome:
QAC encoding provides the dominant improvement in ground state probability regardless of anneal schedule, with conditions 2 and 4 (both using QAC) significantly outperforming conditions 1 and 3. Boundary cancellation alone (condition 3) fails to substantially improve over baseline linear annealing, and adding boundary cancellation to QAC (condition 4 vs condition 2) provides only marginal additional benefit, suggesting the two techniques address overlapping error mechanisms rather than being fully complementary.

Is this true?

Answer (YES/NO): NO